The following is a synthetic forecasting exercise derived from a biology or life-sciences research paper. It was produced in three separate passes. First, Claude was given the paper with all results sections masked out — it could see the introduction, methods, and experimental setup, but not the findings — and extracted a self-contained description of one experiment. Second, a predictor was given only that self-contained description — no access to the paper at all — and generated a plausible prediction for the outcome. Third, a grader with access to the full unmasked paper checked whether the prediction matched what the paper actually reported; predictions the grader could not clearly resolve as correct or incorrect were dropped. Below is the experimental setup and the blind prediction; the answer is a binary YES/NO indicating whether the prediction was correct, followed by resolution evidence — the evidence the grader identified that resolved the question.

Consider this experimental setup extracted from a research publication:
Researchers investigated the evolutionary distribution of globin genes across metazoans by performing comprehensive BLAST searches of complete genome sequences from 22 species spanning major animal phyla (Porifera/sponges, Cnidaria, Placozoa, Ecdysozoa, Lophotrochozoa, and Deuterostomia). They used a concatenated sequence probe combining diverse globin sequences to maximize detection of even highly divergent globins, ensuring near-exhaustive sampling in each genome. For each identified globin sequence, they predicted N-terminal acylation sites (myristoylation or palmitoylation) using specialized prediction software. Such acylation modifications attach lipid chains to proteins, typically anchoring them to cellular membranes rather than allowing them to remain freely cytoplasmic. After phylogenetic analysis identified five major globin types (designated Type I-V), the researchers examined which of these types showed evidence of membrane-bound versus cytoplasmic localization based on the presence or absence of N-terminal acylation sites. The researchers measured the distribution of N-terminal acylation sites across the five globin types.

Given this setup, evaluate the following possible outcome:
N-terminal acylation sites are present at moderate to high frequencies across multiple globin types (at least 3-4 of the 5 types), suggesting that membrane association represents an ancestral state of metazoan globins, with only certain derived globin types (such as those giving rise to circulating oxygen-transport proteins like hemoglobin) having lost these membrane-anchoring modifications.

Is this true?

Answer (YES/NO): NO